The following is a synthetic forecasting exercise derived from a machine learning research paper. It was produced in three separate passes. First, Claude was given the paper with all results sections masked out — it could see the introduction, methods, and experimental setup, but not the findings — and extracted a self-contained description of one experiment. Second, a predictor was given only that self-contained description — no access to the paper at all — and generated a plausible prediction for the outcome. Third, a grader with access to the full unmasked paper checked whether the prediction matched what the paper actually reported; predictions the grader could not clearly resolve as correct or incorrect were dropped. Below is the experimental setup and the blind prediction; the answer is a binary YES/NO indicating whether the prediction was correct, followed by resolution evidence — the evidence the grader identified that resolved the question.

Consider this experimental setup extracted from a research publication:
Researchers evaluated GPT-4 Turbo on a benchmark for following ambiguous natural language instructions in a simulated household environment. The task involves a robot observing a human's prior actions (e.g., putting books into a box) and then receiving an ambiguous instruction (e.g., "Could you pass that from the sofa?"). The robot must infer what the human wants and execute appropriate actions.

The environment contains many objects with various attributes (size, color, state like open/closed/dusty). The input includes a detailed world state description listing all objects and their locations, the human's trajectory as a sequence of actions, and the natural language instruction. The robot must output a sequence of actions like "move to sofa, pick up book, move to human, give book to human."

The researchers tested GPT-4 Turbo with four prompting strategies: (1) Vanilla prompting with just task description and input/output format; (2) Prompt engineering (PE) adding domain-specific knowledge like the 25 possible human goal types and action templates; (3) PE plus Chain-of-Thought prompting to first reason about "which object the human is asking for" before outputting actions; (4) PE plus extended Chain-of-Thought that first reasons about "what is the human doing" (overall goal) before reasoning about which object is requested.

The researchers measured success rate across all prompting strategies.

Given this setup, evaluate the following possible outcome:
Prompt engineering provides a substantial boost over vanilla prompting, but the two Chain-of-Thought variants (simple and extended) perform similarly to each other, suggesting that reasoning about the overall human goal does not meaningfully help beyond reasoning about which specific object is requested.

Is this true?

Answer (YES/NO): YES